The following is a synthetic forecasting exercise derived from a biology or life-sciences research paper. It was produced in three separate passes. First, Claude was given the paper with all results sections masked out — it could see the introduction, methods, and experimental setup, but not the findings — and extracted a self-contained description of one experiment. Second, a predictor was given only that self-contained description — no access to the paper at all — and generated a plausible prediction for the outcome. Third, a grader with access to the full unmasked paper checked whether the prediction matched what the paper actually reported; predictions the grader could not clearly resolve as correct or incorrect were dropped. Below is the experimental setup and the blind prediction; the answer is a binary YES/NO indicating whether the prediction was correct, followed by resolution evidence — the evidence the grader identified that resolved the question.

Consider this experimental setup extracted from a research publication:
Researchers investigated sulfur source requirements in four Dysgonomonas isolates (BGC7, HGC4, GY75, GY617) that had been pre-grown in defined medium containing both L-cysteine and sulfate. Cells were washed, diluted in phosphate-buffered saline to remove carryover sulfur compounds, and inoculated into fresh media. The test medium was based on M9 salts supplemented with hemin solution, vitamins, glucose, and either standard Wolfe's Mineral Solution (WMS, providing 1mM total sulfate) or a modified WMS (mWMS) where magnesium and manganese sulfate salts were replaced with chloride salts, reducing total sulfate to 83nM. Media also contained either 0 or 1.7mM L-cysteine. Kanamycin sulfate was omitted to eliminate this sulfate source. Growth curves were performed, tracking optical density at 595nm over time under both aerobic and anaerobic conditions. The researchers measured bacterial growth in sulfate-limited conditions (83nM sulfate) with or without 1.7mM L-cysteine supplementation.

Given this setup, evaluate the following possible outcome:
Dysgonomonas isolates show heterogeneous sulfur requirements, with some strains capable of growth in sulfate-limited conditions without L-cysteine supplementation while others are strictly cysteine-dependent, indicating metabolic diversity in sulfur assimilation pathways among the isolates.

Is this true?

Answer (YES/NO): NO